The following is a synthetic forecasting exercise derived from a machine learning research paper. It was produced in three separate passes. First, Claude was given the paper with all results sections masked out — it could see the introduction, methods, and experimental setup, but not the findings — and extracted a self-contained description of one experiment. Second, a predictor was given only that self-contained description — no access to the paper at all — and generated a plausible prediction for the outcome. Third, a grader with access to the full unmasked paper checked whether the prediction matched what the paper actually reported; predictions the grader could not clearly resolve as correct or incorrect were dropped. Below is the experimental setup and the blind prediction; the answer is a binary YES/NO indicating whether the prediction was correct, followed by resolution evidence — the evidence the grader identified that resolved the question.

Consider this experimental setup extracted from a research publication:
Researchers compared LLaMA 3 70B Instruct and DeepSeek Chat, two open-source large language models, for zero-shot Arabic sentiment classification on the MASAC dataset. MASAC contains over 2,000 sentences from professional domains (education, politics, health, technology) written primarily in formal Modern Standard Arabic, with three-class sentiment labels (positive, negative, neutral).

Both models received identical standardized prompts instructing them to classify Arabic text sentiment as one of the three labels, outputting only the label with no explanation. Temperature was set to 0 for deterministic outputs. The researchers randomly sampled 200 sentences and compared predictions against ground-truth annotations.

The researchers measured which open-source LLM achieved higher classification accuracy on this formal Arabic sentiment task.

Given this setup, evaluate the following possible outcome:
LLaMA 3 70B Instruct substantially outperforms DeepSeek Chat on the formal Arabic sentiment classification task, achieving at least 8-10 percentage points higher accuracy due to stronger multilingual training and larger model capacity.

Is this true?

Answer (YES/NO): NO